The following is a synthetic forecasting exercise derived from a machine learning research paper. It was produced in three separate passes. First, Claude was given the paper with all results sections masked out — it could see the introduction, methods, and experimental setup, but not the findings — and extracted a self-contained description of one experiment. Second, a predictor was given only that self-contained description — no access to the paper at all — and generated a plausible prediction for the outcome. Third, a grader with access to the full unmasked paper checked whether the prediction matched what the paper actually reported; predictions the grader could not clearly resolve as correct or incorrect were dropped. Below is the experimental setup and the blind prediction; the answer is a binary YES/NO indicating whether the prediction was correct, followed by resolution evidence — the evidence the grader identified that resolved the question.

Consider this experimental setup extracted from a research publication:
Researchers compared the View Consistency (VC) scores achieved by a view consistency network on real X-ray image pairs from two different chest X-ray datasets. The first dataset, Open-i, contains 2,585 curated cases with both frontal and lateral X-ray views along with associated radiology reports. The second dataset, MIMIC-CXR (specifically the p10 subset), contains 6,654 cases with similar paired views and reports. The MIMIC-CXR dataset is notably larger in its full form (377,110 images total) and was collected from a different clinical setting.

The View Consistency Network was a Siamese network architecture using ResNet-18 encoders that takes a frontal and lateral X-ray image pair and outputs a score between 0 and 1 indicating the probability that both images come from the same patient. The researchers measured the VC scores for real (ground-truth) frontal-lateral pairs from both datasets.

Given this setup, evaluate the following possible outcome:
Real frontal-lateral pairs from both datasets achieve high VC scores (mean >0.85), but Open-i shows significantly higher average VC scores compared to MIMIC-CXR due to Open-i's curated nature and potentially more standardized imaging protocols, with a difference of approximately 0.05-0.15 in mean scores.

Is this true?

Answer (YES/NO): NO